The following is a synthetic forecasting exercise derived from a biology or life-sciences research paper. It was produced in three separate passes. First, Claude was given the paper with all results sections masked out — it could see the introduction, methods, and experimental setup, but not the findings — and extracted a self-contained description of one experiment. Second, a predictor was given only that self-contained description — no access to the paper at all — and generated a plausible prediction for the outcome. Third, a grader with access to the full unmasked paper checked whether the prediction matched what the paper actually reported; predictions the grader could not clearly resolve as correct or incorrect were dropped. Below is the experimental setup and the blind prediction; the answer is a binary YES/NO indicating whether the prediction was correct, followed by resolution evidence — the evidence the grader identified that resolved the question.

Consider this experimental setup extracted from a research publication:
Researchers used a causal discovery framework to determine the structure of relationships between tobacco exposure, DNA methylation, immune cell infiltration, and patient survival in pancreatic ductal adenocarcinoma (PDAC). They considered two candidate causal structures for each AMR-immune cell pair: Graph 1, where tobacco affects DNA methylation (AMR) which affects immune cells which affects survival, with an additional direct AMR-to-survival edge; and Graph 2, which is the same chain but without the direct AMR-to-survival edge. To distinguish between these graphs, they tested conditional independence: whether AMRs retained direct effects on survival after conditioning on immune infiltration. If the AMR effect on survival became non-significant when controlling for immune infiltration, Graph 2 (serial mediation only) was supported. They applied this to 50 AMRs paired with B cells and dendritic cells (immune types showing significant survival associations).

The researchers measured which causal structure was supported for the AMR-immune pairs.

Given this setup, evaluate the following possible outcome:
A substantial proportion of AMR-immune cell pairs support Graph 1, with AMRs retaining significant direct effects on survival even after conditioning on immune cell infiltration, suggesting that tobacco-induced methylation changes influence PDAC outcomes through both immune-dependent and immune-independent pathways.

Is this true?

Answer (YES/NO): YES